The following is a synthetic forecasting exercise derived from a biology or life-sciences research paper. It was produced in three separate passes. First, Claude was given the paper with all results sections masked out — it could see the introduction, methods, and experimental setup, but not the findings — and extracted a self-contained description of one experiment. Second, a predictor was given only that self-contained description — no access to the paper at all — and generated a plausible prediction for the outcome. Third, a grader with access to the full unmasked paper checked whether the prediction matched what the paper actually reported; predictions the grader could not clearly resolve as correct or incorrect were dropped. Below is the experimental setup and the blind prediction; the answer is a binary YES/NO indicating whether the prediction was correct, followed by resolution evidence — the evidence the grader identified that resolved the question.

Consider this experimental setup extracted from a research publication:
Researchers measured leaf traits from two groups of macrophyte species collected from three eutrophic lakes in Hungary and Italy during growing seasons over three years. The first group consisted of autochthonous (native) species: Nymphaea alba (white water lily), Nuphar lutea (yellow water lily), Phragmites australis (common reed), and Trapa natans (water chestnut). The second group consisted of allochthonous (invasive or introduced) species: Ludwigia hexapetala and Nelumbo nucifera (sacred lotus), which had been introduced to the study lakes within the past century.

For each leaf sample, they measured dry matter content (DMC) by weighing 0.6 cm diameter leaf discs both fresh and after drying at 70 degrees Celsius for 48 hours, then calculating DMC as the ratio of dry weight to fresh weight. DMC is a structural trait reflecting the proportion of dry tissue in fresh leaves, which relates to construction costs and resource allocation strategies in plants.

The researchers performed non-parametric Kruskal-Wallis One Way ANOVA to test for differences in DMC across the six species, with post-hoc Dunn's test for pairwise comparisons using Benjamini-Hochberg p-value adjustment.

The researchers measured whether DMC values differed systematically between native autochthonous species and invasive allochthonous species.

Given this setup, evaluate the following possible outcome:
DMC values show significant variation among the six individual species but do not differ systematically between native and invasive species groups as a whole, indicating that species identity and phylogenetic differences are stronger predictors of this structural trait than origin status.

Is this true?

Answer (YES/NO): NO